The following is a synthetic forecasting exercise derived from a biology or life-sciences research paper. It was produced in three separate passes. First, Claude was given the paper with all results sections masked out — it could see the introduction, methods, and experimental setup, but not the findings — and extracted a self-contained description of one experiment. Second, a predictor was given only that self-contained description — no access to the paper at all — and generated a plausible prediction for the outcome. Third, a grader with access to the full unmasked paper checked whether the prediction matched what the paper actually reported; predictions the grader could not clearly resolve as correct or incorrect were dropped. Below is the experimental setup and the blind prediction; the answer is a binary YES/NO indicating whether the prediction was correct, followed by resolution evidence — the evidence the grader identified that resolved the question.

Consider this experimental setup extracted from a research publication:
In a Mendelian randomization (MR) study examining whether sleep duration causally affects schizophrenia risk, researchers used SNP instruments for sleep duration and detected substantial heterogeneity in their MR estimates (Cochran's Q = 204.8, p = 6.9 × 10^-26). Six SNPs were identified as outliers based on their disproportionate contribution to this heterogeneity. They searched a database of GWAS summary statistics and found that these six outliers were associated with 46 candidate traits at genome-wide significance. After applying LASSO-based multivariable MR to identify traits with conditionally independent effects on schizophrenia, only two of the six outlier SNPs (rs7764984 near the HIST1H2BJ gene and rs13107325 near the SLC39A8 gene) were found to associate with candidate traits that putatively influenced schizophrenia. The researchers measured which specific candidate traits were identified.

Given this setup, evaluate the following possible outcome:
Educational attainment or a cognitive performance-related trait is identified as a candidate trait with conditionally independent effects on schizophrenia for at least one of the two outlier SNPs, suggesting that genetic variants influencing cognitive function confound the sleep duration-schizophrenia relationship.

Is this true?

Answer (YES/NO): YES